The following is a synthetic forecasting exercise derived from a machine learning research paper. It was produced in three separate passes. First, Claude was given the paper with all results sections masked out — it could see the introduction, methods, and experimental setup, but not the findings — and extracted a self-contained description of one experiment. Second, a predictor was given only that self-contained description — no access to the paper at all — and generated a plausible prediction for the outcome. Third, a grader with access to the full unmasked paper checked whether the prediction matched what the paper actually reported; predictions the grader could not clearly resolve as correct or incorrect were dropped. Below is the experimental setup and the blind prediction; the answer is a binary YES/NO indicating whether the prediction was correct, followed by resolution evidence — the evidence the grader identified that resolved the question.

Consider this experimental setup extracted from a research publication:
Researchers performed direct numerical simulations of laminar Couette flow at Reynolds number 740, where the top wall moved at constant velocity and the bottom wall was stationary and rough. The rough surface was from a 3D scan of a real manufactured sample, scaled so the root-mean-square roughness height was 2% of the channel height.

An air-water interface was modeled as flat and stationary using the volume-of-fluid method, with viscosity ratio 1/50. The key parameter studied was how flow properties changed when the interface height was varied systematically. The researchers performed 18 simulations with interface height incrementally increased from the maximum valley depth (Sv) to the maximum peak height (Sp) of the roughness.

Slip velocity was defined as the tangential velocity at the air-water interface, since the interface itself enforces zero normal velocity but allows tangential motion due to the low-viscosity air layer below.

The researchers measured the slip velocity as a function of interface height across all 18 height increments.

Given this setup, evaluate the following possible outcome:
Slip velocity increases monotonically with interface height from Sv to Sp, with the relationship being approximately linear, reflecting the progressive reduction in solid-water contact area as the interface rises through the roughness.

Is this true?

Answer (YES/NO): NO